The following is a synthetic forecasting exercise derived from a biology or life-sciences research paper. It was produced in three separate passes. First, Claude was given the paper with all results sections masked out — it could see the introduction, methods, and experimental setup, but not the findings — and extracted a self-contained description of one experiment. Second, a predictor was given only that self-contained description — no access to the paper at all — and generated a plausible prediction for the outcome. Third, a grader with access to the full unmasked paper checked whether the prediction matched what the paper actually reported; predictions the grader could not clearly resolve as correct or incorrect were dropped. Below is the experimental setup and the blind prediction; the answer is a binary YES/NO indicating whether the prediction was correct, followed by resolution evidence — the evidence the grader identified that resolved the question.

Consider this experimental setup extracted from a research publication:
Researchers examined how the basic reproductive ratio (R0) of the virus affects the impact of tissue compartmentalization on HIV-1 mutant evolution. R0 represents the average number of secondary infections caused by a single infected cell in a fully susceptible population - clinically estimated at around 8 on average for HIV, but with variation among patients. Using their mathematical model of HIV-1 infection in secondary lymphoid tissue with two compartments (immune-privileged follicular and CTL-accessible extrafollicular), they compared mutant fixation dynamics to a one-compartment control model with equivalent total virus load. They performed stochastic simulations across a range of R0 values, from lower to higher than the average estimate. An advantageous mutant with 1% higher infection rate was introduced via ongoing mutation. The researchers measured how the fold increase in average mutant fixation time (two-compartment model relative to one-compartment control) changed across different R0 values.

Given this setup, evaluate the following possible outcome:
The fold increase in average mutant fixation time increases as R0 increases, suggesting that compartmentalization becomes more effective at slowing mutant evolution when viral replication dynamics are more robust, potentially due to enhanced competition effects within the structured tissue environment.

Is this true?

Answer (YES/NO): YES